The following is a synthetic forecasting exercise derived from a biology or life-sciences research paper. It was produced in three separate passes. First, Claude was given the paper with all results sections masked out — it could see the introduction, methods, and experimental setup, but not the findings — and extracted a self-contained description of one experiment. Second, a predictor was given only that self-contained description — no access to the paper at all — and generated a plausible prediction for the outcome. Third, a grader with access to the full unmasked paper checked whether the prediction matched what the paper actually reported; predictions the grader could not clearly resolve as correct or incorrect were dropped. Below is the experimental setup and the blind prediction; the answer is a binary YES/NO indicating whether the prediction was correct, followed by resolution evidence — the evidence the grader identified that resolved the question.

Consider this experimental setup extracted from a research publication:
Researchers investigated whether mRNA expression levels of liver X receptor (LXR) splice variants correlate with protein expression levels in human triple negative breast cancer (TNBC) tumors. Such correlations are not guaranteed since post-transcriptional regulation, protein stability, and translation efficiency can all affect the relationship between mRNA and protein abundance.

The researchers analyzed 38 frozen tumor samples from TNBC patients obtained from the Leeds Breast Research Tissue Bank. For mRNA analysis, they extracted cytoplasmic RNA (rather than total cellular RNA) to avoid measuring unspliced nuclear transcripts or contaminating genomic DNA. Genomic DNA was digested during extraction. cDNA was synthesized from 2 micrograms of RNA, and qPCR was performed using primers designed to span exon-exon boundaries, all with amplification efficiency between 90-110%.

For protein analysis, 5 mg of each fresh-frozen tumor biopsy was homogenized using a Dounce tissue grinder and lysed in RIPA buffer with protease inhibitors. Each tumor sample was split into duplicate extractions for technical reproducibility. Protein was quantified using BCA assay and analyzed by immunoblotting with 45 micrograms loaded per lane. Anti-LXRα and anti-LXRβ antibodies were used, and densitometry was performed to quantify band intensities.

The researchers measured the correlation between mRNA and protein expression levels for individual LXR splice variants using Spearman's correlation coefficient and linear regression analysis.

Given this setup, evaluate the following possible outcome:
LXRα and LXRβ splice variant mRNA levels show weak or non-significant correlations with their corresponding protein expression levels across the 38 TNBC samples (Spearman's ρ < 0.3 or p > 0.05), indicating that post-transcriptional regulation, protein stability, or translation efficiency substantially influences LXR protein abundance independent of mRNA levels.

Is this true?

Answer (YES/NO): NO